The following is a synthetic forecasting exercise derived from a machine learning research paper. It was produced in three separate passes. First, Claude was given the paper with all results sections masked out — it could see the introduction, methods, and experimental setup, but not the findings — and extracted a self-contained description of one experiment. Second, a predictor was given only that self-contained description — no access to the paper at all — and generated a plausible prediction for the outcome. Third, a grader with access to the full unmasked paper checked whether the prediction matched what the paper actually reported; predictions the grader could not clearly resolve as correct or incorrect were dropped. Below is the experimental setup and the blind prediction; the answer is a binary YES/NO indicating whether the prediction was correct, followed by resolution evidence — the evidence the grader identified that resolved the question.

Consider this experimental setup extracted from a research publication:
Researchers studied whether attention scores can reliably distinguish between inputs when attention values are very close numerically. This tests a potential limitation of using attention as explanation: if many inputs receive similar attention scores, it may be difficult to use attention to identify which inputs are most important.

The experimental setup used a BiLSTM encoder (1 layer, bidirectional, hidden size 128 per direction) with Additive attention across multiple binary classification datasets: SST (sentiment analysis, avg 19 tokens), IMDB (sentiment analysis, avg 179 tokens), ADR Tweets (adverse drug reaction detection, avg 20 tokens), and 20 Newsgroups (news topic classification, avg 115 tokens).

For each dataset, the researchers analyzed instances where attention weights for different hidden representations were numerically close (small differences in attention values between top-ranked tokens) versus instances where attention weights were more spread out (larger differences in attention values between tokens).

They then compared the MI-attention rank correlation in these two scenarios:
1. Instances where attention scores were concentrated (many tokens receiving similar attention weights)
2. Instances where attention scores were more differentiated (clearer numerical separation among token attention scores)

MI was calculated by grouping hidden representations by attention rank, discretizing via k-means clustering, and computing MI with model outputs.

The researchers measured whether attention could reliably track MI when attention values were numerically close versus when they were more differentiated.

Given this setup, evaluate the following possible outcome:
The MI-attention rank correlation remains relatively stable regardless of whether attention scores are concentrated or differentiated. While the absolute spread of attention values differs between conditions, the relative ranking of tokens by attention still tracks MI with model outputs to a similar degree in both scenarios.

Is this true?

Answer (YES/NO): NO